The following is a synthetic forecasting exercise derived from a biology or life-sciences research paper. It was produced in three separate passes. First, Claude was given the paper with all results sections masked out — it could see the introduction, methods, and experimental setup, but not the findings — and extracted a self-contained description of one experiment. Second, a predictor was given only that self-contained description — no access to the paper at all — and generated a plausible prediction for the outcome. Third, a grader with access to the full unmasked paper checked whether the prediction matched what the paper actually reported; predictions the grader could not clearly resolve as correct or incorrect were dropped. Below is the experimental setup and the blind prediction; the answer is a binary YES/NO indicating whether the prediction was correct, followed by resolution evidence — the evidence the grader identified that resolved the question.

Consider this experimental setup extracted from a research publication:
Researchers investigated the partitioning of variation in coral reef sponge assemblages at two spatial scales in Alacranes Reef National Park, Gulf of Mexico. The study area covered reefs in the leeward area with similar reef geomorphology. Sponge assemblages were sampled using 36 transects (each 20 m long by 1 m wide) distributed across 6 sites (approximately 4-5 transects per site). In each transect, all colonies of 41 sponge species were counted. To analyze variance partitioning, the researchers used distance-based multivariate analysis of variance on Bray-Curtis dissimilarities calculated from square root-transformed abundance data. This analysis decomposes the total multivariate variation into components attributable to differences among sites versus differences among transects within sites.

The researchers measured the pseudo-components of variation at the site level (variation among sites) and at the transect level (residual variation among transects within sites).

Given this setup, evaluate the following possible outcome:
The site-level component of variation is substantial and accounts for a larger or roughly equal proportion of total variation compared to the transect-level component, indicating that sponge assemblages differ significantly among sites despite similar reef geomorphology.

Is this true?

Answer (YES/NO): NO